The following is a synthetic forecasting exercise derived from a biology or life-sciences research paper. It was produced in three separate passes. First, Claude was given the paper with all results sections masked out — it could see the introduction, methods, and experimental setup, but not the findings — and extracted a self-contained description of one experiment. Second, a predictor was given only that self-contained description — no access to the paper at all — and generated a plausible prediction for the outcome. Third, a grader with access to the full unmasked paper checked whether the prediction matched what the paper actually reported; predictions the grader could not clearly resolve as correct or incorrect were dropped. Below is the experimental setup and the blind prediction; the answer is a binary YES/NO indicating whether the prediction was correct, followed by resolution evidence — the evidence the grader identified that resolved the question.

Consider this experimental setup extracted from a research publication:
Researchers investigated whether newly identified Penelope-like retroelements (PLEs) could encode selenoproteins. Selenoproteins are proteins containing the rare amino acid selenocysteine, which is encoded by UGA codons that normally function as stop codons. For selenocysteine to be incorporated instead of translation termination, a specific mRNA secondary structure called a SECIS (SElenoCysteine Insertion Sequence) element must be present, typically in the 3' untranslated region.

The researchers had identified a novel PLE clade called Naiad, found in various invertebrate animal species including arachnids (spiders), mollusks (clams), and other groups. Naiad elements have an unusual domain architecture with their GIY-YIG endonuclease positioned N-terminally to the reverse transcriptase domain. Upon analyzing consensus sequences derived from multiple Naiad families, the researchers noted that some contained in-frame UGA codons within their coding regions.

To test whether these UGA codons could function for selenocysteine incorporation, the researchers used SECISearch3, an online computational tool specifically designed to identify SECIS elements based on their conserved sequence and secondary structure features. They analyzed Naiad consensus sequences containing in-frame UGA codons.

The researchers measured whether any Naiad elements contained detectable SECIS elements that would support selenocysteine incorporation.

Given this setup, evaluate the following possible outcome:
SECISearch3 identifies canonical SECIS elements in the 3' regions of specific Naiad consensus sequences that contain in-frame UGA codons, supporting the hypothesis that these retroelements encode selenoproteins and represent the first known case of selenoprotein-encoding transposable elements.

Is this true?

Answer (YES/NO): YES